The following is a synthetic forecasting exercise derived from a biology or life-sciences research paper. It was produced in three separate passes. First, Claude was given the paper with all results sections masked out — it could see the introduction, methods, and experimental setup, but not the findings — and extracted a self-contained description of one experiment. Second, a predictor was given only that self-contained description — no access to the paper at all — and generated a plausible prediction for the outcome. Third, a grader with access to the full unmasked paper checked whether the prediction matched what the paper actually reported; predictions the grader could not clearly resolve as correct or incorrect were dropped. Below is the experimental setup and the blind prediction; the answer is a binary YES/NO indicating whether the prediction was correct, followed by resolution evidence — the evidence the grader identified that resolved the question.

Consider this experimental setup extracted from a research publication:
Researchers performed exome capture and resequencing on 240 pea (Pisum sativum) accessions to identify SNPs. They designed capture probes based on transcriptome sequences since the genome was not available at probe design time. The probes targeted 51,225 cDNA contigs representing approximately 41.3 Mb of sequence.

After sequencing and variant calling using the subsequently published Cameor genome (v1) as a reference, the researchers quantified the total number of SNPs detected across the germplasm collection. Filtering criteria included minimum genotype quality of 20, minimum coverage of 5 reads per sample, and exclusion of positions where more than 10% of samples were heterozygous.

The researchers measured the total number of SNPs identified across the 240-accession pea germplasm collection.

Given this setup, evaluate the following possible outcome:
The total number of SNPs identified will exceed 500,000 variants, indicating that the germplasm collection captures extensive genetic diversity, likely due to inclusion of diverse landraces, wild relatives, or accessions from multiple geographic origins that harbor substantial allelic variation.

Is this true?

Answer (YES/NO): YES